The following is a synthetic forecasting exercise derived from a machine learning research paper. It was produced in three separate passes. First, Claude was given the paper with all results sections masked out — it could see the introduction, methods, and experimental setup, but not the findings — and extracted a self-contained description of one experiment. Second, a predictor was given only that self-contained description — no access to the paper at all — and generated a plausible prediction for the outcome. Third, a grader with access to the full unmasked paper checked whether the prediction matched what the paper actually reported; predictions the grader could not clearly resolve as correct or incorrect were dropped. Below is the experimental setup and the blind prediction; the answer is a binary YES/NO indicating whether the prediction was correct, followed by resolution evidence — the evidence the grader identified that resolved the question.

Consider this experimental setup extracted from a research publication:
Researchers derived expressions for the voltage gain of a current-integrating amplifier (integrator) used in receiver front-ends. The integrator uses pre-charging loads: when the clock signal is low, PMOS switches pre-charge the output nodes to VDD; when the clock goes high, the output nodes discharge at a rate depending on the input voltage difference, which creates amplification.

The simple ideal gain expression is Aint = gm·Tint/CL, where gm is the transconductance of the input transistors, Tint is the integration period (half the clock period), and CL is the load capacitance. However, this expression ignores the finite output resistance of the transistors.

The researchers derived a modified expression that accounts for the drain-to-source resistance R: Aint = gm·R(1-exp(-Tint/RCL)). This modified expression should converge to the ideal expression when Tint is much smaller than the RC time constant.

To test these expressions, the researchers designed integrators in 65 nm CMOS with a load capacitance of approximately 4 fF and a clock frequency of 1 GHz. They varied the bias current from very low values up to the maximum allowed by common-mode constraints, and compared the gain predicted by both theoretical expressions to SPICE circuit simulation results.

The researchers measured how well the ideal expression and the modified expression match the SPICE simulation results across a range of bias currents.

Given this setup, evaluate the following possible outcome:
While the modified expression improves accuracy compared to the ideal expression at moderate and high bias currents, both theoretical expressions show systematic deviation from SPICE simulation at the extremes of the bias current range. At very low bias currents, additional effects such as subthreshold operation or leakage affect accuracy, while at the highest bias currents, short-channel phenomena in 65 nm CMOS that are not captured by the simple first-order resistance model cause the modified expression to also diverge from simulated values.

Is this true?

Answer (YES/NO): NO